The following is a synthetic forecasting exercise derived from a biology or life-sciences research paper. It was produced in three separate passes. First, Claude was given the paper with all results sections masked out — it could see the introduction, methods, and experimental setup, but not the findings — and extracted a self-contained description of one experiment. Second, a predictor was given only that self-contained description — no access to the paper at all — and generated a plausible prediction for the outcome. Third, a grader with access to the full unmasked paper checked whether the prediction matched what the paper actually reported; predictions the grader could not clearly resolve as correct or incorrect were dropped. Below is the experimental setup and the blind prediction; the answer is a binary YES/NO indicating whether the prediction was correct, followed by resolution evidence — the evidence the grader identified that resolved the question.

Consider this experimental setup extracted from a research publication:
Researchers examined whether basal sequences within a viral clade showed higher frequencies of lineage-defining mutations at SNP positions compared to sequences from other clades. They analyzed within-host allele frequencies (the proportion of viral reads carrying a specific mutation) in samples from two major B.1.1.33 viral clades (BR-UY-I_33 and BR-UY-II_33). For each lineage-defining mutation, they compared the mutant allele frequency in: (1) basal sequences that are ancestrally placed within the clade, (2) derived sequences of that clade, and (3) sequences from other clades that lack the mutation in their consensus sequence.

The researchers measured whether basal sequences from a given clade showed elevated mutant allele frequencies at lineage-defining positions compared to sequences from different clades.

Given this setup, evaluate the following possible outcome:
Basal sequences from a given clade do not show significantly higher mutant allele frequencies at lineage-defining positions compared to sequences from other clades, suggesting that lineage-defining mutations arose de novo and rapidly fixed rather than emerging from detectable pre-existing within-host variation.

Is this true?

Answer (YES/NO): YES